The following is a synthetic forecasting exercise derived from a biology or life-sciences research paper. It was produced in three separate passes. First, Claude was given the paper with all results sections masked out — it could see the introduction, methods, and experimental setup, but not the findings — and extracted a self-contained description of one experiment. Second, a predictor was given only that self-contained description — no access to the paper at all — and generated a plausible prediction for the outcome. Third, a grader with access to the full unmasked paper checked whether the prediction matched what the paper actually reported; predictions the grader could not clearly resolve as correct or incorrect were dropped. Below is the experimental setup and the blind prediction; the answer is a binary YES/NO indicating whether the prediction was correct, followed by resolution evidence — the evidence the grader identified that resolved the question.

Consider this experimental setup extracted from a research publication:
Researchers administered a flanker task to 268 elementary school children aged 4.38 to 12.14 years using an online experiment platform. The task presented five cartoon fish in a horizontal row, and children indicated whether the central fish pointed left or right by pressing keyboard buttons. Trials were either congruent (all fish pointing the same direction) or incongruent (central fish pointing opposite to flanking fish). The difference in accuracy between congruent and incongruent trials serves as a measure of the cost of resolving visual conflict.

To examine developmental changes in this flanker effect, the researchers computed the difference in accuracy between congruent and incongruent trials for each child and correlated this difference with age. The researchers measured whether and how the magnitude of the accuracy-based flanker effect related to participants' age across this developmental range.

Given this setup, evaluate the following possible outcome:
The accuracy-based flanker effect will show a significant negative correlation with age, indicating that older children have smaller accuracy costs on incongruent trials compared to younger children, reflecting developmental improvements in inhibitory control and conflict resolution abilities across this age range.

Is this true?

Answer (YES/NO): YES